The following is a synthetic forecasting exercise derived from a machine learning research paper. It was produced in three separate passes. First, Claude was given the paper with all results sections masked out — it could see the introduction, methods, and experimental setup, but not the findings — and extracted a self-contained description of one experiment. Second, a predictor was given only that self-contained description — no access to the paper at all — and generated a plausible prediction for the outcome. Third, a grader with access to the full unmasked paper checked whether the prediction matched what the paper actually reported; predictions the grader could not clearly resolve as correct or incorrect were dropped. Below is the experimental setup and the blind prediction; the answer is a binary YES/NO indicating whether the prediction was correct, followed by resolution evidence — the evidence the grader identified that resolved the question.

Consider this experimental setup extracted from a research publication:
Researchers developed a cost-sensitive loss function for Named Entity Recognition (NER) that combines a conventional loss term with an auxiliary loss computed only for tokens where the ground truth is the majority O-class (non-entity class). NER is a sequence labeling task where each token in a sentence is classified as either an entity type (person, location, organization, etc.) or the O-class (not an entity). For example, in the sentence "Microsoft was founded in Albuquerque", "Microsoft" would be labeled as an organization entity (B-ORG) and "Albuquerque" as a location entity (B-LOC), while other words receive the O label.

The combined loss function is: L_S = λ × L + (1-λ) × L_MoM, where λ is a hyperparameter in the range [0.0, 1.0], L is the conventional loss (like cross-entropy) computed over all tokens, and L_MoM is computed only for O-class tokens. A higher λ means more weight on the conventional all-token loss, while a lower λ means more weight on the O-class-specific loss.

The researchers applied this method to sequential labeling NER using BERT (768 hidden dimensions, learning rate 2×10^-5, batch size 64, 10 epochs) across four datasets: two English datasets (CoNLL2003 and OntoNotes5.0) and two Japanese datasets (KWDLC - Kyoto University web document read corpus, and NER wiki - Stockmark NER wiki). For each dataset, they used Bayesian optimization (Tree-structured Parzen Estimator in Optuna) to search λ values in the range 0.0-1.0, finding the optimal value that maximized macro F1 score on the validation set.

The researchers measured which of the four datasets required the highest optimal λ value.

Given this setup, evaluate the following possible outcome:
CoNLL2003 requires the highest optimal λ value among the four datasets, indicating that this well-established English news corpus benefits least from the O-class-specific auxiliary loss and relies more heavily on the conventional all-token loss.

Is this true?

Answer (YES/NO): NO